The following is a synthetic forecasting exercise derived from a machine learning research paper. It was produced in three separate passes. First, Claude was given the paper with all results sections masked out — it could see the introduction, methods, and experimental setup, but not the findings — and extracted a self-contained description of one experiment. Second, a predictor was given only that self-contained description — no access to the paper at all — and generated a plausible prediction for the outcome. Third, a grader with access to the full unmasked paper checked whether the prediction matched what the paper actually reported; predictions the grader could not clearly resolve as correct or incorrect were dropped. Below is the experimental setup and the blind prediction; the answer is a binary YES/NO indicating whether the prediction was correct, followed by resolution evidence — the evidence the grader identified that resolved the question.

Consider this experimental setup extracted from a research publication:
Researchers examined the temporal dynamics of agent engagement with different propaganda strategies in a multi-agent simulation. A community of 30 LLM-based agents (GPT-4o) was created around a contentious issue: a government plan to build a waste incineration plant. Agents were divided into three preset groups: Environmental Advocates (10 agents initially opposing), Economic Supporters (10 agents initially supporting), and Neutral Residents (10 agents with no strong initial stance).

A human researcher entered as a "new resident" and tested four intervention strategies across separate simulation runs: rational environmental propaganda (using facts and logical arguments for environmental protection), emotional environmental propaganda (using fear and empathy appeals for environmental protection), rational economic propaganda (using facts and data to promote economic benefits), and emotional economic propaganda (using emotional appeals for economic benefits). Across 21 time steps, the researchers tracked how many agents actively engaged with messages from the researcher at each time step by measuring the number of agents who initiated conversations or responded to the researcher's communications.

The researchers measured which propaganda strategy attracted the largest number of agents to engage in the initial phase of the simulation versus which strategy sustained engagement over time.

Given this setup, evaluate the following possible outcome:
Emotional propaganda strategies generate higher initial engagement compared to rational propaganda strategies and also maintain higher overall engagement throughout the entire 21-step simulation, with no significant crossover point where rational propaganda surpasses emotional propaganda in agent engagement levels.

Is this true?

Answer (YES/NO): NO